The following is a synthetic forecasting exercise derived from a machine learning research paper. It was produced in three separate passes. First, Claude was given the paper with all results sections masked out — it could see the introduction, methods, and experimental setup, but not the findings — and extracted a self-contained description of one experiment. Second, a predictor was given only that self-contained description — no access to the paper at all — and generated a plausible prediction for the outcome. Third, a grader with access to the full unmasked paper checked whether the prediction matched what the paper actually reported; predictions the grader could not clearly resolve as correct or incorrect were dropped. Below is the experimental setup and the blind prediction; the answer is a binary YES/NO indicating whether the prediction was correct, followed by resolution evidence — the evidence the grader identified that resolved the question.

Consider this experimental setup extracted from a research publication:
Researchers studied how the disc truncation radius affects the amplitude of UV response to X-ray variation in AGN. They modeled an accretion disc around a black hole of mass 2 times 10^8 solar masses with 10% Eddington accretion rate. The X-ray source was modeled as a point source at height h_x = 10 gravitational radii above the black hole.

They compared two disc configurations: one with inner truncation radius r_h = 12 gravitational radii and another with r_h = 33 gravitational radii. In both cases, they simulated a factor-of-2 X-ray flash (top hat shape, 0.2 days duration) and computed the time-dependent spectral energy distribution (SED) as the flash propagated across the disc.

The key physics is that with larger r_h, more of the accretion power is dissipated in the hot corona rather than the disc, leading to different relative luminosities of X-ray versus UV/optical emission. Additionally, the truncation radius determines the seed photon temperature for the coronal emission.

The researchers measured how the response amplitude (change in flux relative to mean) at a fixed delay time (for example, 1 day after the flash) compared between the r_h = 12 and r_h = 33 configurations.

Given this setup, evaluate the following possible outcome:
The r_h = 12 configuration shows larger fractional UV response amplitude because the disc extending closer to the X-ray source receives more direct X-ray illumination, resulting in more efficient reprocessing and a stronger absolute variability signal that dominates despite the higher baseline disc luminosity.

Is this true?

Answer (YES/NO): NO